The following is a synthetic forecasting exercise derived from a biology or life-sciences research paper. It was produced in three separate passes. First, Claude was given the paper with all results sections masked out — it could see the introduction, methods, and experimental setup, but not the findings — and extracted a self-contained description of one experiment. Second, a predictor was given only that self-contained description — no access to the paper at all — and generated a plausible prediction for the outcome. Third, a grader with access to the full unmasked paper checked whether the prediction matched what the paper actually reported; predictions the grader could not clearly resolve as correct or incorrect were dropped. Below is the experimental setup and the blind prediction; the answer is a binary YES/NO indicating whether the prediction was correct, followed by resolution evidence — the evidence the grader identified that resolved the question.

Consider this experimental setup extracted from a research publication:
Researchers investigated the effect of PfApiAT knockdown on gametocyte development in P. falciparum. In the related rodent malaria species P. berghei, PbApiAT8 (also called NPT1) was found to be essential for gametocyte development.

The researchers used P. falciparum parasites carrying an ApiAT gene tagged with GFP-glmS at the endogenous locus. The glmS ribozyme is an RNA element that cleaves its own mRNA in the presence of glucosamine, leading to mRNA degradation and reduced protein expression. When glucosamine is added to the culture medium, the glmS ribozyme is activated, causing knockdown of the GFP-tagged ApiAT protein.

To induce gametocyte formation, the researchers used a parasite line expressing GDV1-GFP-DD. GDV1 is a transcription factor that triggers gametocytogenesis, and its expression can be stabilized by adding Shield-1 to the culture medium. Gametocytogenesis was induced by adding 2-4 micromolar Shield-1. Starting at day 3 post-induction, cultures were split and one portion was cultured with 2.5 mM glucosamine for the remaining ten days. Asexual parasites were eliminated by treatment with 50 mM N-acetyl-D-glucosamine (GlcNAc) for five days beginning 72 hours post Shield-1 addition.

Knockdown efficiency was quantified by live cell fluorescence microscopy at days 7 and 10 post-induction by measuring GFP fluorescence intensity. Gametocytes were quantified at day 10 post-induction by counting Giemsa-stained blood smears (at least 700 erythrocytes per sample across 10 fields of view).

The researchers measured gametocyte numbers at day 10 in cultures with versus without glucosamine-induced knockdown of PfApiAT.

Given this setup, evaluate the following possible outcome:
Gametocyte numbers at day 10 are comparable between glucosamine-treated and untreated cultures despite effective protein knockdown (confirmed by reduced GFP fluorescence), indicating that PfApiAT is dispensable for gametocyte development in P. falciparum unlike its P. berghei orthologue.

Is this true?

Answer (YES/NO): YES